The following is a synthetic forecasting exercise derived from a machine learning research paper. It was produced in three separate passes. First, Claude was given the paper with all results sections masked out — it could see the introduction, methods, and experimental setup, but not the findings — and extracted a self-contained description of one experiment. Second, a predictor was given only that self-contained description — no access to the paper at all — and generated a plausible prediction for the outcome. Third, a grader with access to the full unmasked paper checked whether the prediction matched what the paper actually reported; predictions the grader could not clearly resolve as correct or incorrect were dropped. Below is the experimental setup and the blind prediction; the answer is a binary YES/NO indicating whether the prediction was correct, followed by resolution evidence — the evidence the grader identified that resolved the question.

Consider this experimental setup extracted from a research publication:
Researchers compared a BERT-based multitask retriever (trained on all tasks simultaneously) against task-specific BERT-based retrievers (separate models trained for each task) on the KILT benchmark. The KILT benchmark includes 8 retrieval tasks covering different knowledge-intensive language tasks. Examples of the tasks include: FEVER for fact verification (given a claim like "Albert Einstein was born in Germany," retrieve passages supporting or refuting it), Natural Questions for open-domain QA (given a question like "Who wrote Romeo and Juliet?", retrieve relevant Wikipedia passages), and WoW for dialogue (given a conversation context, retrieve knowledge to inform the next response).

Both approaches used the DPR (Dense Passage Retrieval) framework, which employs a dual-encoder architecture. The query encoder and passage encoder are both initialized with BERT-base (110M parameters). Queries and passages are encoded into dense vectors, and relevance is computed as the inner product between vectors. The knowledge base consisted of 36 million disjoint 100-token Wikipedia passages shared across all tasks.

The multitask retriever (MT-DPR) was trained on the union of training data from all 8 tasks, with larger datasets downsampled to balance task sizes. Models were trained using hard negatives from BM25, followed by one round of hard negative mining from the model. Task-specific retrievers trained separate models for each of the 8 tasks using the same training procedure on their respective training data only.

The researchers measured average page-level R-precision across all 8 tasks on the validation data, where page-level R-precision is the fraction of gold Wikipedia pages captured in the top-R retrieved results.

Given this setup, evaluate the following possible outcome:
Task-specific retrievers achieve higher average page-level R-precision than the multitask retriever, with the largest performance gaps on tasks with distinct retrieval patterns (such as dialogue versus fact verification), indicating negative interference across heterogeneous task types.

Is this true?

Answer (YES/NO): NO